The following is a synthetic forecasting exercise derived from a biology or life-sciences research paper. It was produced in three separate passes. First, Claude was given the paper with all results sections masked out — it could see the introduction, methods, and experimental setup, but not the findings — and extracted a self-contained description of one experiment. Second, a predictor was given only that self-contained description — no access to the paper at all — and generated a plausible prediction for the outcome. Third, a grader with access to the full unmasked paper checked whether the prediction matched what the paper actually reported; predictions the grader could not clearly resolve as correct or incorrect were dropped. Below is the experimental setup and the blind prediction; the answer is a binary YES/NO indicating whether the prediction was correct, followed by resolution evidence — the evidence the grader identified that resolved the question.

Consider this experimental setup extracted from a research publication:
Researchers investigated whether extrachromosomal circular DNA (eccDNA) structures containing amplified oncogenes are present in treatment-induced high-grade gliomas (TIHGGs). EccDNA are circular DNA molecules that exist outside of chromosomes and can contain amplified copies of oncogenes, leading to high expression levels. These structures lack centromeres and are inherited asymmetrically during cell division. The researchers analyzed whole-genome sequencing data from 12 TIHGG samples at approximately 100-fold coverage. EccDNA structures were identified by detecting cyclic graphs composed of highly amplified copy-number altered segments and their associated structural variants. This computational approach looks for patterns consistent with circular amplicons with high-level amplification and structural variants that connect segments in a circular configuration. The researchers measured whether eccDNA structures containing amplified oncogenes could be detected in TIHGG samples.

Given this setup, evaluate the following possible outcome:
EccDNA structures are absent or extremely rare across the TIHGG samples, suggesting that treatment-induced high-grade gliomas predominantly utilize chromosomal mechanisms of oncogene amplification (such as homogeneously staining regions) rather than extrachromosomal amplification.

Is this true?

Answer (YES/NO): NO